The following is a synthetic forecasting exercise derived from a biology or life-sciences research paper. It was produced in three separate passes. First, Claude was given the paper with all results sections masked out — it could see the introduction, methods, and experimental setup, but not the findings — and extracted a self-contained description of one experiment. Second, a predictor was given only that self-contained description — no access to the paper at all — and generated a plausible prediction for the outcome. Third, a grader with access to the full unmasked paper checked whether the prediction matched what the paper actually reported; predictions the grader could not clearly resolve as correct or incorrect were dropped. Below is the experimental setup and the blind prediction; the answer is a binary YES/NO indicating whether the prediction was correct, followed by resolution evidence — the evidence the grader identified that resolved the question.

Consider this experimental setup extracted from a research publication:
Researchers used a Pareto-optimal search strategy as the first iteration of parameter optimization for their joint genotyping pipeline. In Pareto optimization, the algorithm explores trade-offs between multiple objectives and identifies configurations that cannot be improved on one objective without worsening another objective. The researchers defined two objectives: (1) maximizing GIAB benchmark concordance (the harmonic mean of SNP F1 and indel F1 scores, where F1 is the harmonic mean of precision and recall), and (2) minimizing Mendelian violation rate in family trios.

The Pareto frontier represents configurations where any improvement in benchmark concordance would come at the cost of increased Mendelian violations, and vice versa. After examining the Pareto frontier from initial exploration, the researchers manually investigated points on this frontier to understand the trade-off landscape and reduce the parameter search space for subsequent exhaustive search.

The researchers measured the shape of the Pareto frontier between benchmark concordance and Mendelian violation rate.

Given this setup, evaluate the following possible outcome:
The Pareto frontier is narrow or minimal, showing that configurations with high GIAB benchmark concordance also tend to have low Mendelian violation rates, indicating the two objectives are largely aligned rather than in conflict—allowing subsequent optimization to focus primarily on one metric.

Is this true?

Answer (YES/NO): NO